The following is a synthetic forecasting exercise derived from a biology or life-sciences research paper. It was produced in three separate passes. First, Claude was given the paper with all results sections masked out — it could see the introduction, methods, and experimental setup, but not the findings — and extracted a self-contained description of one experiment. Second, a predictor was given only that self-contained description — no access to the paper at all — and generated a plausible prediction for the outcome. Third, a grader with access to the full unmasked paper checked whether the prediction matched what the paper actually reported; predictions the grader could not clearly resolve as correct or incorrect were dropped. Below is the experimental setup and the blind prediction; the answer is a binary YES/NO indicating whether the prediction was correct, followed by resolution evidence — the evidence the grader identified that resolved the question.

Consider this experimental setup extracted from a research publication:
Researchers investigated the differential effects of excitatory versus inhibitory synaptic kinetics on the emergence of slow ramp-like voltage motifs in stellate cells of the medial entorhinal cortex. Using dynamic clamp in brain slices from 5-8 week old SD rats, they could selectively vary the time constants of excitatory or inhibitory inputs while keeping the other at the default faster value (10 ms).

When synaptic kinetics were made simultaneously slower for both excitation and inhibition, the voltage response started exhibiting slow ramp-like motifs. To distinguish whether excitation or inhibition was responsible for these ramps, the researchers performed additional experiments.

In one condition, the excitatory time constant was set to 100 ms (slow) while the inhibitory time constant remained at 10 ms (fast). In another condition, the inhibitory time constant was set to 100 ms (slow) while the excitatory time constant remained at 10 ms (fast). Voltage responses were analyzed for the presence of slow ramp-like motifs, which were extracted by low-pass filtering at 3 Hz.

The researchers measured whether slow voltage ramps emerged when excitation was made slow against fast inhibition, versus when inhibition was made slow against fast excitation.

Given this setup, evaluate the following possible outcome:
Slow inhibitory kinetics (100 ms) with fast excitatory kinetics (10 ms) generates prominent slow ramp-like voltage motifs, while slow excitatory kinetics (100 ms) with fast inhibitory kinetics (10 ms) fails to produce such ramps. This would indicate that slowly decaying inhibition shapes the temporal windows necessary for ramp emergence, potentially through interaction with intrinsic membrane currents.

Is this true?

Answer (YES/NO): NO